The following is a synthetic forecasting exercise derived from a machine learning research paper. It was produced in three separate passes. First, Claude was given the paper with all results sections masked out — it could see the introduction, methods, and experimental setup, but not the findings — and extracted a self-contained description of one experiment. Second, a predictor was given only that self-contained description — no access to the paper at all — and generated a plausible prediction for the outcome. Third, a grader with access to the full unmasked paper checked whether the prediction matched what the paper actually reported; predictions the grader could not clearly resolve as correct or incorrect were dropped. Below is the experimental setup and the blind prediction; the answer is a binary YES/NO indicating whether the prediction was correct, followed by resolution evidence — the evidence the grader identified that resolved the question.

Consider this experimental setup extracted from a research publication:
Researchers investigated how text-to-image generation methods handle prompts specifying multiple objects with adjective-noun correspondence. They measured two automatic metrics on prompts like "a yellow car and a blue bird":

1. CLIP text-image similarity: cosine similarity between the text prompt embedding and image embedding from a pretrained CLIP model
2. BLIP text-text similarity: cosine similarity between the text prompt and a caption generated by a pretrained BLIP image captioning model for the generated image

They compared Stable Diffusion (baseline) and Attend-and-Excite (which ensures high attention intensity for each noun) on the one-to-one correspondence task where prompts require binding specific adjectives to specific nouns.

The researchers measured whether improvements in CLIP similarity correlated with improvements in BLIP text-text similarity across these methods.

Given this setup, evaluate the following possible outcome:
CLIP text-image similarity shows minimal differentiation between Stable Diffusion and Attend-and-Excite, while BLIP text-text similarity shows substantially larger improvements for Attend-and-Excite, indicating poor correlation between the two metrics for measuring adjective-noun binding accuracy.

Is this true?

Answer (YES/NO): NO